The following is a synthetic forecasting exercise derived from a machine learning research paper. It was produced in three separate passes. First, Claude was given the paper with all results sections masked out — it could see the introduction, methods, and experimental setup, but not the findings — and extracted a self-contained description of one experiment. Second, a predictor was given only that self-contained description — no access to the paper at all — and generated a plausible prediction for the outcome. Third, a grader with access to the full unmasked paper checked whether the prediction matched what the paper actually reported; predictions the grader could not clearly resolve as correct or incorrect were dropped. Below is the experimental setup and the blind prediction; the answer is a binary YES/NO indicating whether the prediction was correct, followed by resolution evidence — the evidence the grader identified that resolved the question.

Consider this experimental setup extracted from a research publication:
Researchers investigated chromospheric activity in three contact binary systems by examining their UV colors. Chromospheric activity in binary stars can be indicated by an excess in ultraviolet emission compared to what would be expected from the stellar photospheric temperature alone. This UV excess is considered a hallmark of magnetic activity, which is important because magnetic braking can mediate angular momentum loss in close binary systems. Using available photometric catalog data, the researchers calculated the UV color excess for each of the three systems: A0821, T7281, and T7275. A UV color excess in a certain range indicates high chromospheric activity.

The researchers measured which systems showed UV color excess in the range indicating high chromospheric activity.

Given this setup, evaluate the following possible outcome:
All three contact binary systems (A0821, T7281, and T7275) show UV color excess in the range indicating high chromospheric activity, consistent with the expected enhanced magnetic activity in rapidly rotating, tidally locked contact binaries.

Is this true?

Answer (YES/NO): NO